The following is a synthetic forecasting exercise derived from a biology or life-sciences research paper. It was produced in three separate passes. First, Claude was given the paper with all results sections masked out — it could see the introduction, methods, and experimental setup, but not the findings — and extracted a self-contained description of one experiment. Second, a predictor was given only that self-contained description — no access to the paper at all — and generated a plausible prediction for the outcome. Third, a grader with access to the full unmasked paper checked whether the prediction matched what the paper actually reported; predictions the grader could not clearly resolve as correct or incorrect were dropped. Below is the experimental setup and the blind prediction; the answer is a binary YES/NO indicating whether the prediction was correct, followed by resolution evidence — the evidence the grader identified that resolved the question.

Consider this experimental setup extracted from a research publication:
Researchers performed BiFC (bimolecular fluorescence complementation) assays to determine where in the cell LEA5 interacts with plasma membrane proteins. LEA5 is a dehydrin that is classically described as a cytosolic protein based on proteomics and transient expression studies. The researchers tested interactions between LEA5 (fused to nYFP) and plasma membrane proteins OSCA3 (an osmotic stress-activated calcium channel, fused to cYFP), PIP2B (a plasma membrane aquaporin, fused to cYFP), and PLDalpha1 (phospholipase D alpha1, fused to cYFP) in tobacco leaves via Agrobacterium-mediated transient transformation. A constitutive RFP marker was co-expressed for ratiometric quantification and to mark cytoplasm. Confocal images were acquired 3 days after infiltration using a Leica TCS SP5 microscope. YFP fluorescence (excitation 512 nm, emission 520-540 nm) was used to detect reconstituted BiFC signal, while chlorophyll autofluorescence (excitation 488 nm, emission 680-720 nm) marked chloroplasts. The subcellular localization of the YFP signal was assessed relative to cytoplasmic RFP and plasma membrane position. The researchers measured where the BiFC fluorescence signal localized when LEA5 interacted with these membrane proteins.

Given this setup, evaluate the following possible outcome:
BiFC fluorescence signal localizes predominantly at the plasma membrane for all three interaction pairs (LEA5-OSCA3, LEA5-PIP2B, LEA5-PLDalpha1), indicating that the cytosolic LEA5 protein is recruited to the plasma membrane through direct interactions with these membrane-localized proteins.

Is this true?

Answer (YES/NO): NO